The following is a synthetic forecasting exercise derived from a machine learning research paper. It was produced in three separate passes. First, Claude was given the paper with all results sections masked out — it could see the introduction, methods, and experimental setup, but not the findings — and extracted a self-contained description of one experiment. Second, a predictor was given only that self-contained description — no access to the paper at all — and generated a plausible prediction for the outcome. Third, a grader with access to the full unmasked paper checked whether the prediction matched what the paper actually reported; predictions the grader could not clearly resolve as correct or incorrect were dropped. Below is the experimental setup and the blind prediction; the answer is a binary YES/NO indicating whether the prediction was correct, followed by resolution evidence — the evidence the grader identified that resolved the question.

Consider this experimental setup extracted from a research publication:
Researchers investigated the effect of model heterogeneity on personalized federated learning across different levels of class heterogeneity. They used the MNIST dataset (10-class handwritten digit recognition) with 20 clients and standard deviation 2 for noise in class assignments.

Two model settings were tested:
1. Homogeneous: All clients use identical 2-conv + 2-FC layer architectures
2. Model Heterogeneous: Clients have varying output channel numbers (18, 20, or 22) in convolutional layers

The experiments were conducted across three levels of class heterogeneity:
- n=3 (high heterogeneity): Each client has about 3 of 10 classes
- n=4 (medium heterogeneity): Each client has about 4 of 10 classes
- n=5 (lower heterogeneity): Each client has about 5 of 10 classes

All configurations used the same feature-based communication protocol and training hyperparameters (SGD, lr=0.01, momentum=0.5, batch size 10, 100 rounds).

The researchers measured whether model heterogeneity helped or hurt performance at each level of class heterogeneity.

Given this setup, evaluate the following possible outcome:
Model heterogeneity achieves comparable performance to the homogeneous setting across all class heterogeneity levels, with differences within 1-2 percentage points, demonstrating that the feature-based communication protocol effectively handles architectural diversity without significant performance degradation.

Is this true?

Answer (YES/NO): YES